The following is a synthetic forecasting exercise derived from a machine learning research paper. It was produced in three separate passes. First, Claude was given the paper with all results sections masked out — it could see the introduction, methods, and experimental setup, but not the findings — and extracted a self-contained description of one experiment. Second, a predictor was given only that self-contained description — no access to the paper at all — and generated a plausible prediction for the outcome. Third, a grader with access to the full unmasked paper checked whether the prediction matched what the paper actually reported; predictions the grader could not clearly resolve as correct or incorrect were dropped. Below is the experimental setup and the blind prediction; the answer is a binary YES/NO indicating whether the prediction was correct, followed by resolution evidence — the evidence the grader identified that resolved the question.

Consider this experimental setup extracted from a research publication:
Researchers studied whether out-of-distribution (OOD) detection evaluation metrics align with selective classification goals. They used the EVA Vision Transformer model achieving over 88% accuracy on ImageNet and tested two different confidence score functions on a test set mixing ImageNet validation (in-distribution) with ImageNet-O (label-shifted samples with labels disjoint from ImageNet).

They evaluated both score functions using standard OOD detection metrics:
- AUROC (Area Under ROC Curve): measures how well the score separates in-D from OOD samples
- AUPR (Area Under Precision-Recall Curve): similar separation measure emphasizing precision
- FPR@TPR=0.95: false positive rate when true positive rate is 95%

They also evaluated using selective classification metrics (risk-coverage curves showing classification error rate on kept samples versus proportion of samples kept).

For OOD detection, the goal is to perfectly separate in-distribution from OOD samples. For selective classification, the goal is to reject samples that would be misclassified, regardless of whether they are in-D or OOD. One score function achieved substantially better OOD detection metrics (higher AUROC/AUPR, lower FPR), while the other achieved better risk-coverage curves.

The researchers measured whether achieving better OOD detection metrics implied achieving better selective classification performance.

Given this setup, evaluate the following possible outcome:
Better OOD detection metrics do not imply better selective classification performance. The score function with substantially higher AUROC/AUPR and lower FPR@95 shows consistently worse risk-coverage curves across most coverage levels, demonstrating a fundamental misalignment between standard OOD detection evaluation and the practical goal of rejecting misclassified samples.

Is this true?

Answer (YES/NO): YES